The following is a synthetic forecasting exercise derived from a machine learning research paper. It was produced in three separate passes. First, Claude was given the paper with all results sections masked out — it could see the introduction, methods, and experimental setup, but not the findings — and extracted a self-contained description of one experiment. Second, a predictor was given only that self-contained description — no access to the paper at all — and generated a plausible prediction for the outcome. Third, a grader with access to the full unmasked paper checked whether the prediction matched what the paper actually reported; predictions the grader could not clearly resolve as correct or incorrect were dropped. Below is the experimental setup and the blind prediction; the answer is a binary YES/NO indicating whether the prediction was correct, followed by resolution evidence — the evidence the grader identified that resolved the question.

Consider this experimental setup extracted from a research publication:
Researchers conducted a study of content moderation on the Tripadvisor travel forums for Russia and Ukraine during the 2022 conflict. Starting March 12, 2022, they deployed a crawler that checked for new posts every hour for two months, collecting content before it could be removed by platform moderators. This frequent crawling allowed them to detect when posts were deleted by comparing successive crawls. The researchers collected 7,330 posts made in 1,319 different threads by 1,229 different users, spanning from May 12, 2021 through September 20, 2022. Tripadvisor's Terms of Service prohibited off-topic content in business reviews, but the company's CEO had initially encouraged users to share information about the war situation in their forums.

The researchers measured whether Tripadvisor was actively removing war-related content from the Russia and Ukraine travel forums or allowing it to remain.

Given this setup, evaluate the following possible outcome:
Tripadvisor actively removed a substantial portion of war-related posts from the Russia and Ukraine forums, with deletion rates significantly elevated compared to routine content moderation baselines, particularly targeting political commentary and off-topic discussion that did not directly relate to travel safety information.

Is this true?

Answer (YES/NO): NO